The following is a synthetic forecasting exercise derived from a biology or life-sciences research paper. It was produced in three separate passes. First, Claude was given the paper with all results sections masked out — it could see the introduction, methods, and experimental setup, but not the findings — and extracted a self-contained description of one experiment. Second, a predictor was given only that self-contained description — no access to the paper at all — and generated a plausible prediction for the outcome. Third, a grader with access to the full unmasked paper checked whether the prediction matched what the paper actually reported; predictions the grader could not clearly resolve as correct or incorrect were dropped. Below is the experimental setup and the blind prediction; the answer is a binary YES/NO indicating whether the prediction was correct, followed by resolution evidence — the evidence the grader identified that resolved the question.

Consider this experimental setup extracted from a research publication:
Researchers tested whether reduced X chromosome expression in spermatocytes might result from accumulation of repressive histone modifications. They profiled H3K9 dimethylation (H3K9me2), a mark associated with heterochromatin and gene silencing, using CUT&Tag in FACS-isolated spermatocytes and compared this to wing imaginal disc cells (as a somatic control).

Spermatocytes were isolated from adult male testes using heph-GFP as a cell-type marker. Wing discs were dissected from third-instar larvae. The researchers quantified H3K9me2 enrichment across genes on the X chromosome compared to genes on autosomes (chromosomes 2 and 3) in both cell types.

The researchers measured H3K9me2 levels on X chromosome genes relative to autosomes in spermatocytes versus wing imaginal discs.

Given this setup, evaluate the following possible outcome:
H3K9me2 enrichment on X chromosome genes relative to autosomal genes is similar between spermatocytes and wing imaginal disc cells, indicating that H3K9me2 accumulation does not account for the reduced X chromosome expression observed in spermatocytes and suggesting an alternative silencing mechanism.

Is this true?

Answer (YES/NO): YES